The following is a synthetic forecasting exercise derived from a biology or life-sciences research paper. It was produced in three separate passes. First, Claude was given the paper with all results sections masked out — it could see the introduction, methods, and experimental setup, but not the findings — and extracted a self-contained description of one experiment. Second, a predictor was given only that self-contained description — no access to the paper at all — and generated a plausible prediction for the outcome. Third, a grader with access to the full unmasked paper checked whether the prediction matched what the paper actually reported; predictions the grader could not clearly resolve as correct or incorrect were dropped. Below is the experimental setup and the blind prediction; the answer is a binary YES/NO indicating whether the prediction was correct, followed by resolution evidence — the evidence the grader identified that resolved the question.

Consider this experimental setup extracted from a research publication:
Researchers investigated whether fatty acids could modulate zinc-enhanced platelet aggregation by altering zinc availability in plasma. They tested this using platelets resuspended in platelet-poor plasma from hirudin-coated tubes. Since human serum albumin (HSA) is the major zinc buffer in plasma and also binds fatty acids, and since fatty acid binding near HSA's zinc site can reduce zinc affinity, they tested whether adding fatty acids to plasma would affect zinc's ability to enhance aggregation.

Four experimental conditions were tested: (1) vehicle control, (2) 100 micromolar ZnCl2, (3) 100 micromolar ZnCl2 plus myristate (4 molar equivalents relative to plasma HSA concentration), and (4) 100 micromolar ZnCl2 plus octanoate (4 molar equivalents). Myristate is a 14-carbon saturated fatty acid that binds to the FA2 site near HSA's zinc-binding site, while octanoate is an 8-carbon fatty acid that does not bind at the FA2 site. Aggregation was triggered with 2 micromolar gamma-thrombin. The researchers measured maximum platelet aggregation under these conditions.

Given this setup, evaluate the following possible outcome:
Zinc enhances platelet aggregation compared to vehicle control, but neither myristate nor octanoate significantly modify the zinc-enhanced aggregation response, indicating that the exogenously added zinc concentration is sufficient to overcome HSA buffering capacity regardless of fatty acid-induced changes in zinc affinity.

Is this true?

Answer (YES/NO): NO